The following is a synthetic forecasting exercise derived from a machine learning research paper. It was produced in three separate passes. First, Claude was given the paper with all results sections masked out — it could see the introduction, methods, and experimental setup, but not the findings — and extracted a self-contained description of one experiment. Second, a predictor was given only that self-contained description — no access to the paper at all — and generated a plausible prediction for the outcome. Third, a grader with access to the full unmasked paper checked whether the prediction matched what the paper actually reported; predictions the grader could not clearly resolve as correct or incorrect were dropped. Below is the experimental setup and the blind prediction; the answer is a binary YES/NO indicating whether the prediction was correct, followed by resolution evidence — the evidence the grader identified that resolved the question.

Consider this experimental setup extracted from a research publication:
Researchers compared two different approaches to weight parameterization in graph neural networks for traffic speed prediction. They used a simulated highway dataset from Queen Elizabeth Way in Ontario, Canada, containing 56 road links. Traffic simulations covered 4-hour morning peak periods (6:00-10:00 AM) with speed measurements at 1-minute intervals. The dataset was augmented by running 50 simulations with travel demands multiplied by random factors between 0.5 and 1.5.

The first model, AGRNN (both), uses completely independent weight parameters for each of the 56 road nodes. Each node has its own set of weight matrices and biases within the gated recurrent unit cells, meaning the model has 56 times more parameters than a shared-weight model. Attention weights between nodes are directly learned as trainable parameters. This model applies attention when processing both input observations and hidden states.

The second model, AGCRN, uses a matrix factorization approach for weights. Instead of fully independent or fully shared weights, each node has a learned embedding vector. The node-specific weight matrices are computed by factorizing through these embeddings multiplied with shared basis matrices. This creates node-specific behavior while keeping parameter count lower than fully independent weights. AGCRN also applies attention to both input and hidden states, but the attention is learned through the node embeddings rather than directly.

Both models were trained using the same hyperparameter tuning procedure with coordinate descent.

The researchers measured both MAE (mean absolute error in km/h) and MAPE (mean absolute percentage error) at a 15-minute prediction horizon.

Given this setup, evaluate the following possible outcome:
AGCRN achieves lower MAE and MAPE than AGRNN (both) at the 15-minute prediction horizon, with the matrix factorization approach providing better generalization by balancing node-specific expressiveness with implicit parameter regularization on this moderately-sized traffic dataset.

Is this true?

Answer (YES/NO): NO